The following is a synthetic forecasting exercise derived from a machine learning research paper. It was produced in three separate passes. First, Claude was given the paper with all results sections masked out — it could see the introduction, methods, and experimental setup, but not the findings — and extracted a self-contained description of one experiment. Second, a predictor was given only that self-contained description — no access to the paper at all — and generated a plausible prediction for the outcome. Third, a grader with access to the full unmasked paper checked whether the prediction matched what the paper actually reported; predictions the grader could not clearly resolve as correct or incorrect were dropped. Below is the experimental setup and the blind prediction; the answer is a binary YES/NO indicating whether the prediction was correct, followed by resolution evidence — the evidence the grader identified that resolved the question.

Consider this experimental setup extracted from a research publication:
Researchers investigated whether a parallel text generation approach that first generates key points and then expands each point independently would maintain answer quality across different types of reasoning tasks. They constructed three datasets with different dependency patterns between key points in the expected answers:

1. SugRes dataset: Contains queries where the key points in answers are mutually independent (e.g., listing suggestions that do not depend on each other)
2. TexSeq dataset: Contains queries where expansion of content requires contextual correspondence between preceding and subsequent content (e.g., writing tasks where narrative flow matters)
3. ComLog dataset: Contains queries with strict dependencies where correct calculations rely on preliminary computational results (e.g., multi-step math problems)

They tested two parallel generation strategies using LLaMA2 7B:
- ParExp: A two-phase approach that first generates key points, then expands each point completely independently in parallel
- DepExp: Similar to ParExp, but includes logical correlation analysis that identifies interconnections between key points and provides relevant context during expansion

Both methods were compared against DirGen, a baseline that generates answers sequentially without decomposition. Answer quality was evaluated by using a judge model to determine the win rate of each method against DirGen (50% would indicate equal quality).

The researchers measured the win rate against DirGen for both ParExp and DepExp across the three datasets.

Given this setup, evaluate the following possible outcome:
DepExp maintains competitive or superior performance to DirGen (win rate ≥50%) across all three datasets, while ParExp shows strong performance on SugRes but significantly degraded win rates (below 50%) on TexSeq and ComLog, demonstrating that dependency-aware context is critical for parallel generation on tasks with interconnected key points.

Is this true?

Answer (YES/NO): YES